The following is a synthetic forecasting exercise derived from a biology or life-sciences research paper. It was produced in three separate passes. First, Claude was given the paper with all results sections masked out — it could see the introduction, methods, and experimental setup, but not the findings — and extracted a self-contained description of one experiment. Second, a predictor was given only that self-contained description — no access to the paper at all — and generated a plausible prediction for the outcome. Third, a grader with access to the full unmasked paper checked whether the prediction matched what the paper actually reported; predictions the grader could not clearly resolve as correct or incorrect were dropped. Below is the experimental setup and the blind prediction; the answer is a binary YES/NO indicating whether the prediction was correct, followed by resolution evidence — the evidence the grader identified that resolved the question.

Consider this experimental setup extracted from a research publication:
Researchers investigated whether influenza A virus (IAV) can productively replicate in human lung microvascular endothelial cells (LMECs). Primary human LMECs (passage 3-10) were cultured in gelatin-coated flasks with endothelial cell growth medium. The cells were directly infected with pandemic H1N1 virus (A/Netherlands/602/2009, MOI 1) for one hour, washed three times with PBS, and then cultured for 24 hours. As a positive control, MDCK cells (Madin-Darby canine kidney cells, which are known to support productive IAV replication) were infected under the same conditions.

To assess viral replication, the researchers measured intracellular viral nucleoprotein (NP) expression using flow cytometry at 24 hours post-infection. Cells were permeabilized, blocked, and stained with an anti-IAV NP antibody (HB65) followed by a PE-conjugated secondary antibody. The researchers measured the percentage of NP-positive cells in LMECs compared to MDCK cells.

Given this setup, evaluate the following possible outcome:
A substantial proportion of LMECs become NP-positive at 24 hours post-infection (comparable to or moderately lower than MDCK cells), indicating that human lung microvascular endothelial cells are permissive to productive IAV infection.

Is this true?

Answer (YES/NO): NO